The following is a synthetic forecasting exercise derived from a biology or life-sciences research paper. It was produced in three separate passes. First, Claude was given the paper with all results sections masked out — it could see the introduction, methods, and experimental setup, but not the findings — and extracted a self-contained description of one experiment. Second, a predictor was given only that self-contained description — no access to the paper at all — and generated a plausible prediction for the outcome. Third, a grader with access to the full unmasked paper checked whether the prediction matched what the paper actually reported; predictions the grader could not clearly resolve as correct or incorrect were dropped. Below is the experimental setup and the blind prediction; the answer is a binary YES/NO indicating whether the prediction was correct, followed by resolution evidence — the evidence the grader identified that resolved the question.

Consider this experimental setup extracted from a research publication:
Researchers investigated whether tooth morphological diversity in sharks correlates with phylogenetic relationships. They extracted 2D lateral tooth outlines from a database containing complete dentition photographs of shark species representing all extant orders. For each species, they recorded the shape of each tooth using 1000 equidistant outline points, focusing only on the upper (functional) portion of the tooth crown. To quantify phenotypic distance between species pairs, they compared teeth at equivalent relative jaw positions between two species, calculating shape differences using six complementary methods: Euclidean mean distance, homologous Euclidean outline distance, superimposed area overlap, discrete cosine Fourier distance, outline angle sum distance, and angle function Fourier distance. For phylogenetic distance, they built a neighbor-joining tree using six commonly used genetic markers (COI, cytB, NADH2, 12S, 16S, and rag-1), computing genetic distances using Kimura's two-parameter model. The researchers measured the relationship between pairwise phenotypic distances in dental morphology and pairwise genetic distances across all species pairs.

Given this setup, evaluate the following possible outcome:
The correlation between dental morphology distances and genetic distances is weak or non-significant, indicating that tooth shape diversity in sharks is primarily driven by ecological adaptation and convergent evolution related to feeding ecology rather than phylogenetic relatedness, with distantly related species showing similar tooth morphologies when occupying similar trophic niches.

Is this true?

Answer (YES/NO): NO